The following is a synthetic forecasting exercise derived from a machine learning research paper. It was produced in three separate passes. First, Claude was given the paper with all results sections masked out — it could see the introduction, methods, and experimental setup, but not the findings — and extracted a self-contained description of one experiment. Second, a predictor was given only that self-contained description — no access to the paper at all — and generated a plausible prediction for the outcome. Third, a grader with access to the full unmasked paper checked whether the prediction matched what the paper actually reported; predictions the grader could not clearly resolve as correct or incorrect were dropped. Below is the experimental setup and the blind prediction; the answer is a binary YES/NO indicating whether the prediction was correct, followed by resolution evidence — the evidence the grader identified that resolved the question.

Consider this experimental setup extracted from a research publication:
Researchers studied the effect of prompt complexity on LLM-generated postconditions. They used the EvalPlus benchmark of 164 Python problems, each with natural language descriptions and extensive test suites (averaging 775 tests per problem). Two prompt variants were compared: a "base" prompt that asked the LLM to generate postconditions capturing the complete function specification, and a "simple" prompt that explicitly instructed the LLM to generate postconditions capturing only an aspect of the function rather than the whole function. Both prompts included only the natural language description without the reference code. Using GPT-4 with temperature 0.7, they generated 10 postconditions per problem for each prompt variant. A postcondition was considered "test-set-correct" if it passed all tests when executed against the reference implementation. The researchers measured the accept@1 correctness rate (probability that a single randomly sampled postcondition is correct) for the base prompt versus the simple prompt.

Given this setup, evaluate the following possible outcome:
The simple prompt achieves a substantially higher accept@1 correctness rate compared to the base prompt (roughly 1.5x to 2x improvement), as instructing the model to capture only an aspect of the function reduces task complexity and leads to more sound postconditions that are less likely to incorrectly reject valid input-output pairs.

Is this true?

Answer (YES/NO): NO